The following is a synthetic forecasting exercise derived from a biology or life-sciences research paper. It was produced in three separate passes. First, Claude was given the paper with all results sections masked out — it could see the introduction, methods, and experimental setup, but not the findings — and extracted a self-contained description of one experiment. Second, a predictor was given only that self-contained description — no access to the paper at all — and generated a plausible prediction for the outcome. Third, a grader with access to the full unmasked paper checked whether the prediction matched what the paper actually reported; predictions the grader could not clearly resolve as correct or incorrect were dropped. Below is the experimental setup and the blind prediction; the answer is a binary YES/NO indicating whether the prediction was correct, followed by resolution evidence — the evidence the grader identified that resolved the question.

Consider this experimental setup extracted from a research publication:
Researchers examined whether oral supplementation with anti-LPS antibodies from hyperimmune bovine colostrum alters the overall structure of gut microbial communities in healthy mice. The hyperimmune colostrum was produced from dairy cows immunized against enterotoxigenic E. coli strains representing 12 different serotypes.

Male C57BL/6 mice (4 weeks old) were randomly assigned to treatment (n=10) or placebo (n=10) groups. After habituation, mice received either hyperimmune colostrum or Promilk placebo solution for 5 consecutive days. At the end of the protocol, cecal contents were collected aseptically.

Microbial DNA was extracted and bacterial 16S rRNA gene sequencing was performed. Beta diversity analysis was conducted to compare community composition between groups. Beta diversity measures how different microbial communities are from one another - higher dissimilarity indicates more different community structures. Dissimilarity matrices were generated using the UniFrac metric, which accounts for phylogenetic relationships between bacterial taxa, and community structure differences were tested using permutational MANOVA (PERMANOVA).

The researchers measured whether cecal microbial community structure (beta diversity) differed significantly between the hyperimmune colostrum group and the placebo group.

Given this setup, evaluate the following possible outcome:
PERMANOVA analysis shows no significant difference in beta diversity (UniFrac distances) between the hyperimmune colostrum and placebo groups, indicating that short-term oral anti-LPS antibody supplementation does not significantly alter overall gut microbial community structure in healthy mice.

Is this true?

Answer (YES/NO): NO